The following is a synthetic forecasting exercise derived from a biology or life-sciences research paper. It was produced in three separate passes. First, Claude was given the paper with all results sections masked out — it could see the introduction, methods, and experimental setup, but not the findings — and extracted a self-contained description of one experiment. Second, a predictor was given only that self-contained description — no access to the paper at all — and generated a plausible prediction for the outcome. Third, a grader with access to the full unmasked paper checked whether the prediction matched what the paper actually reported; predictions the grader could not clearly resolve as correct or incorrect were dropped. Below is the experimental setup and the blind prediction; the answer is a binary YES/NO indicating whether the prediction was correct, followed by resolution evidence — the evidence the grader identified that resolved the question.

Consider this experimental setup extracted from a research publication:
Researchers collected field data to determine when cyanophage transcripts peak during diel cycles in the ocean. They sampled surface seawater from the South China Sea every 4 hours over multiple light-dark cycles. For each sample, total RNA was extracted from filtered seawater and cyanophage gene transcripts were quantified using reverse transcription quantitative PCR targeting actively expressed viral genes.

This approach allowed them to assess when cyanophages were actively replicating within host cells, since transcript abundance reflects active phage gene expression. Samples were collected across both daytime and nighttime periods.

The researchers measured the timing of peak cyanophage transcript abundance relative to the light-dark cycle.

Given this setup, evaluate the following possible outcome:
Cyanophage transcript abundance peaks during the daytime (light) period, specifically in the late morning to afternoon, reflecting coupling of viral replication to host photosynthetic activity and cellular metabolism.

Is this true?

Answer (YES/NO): NO